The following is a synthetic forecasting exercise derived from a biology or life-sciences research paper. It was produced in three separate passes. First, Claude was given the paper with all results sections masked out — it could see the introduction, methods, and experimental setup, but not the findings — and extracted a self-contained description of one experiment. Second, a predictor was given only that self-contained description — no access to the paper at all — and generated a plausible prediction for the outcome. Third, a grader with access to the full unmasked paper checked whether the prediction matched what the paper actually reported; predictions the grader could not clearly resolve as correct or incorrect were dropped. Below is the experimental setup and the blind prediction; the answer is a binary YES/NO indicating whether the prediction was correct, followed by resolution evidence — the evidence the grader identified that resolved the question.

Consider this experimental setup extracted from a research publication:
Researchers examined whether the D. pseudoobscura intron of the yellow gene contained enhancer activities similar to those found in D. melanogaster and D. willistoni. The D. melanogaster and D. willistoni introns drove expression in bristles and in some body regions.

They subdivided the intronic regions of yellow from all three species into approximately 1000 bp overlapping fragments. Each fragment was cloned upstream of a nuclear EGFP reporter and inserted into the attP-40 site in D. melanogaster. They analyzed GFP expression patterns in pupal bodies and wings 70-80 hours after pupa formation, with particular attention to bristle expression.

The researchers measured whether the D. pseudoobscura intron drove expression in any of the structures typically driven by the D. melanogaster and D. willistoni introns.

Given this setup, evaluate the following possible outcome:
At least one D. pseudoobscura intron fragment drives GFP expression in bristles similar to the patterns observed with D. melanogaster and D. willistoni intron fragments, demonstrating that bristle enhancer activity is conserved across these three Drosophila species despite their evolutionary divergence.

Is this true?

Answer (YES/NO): YES